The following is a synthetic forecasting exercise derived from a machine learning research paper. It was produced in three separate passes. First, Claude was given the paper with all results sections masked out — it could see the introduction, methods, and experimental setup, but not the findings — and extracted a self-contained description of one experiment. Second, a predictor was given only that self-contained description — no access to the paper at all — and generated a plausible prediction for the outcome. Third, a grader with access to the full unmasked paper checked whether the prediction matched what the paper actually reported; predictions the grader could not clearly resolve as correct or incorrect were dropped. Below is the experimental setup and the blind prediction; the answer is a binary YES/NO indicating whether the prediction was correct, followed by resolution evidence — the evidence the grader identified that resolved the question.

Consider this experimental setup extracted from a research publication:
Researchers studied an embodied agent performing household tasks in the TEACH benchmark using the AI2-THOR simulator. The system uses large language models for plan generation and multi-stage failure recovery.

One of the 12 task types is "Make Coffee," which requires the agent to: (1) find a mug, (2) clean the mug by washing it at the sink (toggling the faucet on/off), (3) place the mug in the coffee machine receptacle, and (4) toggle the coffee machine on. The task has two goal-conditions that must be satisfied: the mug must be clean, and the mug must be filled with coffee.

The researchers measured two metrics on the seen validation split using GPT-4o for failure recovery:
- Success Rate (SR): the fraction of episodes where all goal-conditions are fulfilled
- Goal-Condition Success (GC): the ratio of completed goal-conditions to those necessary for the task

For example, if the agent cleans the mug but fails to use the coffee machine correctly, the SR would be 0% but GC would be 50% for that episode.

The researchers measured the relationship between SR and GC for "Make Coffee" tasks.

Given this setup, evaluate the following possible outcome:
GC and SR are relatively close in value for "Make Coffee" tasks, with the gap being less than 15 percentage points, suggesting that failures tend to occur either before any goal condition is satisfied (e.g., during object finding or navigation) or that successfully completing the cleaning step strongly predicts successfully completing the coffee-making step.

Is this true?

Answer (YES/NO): YES